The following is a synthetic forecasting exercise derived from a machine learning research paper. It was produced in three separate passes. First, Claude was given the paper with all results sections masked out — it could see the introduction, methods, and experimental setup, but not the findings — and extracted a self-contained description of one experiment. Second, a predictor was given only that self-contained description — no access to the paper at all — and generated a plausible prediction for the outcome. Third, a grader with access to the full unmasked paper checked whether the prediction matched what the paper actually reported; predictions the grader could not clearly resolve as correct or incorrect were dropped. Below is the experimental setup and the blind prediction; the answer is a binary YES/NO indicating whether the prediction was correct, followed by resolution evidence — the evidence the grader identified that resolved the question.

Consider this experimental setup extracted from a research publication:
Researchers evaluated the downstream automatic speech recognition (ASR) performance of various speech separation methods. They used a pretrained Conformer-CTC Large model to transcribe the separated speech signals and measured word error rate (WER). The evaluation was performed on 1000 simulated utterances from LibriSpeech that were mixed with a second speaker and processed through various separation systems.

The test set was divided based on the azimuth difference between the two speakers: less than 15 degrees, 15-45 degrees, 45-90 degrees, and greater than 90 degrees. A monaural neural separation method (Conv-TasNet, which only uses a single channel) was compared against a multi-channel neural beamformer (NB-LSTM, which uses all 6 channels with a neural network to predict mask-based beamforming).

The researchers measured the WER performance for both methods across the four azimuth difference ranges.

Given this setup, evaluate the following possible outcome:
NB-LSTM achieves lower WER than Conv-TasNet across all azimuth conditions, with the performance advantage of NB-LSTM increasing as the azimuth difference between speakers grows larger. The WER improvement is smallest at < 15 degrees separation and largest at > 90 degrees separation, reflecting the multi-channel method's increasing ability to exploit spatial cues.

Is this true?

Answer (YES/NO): NO